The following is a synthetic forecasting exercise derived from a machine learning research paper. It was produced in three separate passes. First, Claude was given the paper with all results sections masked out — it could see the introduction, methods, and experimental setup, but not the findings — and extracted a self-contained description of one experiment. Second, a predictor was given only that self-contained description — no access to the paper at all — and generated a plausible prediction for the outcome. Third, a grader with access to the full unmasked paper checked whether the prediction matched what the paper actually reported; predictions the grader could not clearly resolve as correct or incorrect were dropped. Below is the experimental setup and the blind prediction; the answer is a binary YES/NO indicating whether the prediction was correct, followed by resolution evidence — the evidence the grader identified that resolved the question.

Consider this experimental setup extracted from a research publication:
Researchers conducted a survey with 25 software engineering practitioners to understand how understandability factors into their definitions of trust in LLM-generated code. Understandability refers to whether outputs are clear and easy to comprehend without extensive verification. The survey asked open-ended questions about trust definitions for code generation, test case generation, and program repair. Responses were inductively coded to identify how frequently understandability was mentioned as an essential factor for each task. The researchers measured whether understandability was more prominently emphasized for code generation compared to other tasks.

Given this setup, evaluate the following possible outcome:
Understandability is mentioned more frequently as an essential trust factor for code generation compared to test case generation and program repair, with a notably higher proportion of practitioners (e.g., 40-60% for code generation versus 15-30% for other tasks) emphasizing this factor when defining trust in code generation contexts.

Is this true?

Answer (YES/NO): NO